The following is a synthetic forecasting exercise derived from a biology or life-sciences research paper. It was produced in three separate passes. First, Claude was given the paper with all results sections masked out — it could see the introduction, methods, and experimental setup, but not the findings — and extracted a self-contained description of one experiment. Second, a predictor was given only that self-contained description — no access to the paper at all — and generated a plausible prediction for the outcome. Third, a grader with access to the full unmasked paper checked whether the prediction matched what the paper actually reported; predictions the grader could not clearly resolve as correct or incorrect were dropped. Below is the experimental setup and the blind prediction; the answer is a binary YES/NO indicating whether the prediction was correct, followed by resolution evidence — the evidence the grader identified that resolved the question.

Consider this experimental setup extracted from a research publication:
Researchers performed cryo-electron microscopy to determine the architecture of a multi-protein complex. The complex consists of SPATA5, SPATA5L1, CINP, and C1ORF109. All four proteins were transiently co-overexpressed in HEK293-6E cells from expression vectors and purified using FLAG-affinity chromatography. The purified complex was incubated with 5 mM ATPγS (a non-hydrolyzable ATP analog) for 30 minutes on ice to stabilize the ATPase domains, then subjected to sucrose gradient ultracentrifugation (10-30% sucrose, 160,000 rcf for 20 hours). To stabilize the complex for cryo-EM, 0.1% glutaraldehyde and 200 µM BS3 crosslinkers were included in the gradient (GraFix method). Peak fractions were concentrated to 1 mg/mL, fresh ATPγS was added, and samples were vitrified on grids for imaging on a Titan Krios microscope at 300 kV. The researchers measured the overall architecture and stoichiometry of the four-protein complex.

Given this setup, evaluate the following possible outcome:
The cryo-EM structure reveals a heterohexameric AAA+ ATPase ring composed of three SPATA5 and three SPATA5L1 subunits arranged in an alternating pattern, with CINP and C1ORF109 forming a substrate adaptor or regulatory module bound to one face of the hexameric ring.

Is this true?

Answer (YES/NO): NO